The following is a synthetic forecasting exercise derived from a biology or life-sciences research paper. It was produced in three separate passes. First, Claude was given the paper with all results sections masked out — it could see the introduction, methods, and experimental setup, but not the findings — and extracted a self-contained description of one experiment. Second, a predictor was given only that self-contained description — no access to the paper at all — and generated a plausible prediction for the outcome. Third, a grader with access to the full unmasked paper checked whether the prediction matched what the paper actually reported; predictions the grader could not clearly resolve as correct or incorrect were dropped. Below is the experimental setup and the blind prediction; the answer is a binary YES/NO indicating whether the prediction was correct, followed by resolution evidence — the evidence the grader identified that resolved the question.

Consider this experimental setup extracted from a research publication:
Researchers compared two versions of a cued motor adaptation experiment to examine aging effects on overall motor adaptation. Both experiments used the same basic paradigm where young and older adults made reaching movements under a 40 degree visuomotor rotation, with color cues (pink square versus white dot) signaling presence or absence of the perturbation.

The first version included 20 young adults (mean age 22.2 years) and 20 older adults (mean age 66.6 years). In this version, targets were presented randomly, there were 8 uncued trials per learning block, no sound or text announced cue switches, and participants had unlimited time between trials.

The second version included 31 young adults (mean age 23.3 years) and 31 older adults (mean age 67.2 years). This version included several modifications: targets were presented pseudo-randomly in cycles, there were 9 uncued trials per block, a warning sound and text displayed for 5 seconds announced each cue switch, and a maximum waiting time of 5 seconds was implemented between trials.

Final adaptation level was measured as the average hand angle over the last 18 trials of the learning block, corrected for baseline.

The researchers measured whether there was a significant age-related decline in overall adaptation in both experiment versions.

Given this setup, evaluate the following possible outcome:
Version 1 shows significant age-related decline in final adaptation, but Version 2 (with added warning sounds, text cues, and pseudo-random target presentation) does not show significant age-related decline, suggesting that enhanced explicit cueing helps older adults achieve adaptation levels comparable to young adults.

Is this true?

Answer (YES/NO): YES